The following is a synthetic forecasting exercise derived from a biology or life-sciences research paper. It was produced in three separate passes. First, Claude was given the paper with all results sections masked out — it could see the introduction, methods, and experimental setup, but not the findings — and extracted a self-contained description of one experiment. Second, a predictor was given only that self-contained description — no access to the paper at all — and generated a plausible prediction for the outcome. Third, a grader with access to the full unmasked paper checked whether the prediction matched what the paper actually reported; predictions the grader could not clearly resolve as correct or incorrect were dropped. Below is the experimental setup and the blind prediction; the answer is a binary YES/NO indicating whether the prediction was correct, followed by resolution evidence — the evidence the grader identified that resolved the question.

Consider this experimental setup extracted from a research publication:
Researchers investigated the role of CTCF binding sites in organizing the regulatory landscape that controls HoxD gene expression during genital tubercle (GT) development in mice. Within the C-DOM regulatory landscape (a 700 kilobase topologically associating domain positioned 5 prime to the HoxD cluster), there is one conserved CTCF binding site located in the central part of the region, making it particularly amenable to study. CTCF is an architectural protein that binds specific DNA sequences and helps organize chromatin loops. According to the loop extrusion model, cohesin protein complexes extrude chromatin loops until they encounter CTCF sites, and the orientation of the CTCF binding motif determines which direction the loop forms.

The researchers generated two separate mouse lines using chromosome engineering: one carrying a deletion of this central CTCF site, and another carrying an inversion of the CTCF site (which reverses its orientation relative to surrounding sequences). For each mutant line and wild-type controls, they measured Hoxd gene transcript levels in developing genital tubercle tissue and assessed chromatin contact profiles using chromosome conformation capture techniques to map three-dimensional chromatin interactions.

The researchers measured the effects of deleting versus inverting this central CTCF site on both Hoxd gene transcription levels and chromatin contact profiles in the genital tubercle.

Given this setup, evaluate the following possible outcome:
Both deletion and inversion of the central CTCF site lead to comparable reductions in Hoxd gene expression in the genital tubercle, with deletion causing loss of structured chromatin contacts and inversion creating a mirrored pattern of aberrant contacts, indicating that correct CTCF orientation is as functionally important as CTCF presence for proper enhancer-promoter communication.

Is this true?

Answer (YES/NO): NO